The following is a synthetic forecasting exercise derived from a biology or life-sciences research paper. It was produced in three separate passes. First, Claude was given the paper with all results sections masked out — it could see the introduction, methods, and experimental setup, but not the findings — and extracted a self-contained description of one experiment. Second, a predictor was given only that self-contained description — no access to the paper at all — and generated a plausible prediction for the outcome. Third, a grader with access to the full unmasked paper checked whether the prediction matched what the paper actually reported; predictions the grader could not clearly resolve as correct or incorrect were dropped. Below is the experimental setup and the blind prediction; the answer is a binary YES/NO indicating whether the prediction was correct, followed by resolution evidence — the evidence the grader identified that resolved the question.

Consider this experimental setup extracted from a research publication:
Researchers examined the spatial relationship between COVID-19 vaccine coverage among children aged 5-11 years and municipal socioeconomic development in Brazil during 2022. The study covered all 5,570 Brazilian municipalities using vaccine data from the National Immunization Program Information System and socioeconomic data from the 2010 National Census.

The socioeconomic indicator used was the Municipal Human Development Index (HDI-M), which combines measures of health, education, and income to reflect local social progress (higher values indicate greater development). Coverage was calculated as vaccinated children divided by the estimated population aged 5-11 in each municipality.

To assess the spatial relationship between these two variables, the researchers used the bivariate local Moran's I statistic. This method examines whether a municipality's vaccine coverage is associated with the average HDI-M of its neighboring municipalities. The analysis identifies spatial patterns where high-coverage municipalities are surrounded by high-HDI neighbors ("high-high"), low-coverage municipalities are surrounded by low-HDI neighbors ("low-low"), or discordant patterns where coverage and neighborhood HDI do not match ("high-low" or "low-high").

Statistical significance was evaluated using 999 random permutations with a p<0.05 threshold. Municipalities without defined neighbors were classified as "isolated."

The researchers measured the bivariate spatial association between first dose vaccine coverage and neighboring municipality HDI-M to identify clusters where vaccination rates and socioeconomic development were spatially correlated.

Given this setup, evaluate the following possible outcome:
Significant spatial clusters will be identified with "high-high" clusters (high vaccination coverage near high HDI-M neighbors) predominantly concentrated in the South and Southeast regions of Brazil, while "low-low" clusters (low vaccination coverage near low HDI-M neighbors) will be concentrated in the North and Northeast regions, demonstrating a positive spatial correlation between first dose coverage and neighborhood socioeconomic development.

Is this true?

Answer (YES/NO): NO